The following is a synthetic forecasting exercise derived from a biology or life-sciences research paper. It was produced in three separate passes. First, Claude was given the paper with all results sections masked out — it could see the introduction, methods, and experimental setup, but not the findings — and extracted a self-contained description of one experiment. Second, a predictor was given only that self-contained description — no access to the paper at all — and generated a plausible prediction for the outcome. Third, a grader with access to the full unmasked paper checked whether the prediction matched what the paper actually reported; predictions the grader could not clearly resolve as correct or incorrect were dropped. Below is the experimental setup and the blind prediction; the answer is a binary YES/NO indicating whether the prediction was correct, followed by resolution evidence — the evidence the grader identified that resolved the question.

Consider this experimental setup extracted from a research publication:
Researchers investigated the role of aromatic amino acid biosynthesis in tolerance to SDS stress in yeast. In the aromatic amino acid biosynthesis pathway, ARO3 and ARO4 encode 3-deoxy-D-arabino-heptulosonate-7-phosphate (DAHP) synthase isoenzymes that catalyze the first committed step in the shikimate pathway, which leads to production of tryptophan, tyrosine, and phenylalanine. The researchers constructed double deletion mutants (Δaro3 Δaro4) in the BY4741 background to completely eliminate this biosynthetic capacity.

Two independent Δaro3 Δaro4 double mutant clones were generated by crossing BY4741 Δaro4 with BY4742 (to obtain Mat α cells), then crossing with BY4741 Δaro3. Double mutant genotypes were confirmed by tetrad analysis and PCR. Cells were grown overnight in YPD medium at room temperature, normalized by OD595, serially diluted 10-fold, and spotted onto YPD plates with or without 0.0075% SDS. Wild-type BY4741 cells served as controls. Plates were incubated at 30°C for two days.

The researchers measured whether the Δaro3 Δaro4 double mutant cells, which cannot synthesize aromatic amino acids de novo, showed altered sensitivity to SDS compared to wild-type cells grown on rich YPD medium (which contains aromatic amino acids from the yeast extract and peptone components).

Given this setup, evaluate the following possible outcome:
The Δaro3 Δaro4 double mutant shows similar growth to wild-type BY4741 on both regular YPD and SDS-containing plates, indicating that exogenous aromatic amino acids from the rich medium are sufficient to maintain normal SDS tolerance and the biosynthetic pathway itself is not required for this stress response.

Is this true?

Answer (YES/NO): NO